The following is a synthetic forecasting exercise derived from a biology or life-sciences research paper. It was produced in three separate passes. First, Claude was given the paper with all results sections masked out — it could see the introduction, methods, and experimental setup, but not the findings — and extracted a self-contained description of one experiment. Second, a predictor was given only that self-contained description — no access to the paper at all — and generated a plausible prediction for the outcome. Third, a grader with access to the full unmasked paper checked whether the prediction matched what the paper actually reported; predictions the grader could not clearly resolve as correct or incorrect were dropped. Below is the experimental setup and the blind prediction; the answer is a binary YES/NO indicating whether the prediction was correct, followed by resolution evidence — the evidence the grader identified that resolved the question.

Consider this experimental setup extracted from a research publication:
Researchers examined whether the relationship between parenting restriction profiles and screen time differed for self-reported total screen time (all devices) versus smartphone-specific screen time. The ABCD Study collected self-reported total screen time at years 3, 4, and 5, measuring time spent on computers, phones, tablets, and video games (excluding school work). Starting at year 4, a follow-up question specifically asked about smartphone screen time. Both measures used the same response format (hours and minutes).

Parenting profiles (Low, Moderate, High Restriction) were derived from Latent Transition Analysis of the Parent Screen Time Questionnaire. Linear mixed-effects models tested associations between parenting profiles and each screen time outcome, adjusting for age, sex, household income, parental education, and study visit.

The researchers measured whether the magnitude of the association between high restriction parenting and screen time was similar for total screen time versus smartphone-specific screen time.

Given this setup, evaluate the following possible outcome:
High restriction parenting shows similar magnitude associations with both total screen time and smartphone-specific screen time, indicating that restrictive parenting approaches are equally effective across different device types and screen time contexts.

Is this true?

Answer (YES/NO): NO